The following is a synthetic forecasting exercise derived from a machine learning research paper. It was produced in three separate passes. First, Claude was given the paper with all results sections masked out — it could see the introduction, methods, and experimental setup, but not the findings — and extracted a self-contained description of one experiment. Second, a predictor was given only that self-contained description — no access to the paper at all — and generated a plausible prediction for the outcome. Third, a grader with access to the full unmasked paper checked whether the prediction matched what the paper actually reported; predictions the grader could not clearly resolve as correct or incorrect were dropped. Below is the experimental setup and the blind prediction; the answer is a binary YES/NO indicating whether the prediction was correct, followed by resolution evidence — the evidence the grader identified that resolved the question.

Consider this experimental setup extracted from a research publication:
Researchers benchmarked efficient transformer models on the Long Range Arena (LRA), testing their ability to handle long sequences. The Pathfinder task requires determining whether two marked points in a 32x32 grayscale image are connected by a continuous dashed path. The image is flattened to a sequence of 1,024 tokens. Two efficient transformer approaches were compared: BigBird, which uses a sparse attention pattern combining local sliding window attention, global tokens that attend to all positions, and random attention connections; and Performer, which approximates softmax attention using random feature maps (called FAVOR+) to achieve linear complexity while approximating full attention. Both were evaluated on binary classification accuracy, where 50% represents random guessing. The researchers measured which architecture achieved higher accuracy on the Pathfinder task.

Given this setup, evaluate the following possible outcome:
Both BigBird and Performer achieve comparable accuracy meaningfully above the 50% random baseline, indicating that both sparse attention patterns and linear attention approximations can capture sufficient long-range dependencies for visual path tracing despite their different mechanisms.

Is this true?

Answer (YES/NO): YES